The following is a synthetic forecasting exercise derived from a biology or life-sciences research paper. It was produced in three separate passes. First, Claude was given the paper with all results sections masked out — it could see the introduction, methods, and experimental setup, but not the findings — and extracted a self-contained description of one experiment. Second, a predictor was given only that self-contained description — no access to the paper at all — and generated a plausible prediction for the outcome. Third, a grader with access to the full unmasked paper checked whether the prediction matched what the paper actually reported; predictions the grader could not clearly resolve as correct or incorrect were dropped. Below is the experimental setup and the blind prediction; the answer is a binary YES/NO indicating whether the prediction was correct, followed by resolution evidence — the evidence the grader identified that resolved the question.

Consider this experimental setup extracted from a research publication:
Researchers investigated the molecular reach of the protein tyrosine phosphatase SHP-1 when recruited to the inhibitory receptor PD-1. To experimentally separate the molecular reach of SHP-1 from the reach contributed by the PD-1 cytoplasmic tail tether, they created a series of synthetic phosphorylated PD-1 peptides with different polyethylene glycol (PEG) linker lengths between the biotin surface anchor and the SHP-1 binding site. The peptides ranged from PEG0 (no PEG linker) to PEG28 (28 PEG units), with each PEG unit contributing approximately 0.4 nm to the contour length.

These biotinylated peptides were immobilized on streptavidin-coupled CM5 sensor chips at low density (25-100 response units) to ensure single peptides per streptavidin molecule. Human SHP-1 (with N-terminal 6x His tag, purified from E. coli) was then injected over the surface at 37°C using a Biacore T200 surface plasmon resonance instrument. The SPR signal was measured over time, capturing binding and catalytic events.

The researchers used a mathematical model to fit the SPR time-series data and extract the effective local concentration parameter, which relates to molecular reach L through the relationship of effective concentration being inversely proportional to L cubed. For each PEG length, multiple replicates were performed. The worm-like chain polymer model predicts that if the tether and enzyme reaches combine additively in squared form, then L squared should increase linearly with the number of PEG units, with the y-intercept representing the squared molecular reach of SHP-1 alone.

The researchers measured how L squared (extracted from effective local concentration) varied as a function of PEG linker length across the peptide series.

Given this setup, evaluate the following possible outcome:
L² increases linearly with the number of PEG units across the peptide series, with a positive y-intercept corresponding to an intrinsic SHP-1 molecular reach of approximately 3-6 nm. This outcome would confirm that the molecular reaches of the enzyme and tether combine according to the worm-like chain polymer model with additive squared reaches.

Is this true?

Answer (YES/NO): NO